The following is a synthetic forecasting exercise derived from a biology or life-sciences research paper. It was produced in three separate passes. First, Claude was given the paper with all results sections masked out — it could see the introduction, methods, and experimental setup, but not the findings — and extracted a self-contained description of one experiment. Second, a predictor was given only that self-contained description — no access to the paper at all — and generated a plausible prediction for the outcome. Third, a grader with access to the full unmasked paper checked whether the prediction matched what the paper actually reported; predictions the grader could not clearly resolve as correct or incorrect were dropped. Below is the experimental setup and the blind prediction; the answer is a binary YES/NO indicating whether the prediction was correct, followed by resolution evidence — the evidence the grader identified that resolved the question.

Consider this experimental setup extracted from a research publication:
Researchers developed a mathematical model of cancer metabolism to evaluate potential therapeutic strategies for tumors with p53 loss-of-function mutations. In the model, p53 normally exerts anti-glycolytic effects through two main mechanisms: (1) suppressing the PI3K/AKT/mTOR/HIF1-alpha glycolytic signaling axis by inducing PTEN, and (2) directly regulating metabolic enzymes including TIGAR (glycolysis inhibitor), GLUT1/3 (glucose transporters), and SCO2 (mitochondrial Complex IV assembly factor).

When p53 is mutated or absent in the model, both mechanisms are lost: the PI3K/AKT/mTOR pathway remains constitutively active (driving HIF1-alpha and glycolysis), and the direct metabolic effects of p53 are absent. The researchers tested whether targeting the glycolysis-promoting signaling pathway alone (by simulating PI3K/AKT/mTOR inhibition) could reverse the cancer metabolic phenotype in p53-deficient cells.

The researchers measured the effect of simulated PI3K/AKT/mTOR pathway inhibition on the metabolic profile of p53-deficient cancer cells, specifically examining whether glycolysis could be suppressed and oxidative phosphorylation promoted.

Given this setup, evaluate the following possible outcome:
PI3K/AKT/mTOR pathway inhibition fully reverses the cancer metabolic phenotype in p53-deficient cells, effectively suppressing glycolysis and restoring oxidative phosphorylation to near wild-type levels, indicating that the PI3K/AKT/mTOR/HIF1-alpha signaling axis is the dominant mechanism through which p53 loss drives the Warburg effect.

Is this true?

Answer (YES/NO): YES